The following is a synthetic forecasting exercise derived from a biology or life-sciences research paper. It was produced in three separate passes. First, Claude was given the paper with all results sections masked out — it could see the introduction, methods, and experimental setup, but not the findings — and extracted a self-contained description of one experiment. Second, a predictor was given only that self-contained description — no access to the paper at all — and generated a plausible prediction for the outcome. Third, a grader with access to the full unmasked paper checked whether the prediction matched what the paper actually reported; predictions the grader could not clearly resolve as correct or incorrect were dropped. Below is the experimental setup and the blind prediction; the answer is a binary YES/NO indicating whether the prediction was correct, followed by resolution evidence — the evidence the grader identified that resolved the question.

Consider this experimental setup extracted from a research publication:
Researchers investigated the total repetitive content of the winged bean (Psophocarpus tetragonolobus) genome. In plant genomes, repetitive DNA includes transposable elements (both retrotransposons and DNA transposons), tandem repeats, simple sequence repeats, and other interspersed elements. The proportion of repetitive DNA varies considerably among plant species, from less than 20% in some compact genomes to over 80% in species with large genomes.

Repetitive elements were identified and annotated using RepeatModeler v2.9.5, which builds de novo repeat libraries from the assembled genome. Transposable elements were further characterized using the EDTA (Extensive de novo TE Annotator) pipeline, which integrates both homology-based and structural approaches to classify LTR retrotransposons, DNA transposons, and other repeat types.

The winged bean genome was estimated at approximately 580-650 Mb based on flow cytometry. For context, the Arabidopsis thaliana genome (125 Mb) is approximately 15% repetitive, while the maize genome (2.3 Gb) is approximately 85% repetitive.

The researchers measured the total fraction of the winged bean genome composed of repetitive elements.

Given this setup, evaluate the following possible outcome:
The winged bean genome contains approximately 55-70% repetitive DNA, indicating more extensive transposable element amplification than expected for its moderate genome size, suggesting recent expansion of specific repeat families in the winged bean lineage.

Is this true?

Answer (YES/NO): YES